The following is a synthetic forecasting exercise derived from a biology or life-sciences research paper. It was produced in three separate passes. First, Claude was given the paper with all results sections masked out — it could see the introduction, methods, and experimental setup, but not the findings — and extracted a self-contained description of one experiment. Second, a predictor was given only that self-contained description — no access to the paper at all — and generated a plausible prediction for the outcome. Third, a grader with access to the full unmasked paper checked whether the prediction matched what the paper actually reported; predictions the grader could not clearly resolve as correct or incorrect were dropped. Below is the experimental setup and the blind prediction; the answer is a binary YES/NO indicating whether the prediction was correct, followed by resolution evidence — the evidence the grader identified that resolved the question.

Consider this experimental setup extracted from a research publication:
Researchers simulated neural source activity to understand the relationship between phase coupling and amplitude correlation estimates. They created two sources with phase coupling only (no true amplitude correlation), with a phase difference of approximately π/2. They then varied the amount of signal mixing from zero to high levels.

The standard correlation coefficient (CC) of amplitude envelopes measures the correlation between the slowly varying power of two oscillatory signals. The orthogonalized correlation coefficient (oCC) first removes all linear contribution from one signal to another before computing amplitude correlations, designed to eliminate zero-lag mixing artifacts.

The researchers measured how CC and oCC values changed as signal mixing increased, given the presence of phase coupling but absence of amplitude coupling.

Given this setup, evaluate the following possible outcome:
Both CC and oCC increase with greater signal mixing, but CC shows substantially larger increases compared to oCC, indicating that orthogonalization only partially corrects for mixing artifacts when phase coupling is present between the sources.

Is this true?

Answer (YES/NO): NO